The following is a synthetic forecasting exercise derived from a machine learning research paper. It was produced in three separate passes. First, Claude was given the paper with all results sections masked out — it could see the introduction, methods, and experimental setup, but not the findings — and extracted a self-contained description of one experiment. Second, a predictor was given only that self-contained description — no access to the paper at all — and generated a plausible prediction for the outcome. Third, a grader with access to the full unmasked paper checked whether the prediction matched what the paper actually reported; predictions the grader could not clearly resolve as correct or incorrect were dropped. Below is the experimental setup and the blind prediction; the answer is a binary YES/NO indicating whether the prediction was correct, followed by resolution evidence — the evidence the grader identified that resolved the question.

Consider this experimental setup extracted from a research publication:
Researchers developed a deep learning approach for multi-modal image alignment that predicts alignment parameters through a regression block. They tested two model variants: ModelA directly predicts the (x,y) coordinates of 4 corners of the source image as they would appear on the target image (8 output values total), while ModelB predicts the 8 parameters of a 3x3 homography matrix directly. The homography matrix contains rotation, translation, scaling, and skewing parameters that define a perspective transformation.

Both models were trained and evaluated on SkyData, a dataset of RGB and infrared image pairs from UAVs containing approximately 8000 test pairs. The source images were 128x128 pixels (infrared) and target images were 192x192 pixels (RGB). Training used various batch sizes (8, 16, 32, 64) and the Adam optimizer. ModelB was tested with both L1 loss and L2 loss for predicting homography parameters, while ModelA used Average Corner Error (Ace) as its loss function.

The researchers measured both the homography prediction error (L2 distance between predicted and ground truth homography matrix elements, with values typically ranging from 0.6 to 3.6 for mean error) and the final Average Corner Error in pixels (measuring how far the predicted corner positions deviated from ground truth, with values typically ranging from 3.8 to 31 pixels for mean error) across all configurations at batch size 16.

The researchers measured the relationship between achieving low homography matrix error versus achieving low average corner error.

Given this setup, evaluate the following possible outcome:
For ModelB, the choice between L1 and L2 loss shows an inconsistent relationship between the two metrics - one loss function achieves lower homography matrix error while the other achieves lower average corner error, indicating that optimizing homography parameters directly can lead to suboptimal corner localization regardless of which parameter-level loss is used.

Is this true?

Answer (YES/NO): NO